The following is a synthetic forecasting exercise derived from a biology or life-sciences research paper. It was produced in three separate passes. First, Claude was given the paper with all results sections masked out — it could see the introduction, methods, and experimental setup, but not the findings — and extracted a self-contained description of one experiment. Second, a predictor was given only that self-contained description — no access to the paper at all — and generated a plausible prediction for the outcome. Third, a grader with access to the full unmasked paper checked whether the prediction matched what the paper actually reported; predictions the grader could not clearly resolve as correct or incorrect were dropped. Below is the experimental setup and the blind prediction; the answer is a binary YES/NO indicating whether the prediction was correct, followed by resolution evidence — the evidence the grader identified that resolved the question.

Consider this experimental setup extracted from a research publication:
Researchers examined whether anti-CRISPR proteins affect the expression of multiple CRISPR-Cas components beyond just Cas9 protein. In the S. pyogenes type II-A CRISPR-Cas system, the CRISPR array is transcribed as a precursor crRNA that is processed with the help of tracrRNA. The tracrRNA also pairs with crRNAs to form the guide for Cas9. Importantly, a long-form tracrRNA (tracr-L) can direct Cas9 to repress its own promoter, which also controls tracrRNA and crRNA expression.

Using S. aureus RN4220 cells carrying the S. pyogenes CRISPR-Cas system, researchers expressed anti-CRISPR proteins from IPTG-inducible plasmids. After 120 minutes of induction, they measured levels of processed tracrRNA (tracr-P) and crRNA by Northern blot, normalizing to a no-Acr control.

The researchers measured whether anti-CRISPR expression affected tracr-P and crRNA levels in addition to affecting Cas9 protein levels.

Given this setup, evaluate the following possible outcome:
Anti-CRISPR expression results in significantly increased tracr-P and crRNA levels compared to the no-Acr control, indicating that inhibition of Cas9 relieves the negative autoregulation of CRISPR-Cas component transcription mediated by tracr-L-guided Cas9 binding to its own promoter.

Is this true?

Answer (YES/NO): NO